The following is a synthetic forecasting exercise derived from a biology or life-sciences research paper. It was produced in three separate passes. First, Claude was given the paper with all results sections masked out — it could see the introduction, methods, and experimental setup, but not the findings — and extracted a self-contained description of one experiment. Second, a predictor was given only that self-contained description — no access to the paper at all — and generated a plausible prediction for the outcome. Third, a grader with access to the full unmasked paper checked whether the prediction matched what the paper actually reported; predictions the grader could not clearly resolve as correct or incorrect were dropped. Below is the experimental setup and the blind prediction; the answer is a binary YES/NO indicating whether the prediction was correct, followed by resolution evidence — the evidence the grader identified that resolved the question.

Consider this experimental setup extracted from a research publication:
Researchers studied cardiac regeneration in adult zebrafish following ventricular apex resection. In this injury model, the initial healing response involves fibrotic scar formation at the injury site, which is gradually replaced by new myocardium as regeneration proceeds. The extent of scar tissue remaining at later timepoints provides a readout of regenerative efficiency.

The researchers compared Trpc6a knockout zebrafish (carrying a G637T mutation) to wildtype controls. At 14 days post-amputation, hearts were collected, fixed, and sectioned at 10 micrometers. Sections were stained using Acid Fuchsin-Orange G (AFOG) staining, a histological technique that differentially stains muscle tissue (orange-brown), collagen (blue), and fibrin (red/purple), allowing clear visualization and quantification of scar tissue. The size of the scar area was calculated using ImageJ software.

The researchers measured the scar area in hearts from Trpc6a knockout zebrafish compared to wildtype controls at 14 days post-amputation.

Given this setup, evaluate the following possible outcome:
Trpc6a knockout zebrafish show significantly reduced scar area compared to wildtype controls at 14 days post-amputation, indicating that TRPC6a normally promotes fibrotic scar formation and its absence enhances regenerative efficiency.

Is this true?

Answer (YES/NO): NO